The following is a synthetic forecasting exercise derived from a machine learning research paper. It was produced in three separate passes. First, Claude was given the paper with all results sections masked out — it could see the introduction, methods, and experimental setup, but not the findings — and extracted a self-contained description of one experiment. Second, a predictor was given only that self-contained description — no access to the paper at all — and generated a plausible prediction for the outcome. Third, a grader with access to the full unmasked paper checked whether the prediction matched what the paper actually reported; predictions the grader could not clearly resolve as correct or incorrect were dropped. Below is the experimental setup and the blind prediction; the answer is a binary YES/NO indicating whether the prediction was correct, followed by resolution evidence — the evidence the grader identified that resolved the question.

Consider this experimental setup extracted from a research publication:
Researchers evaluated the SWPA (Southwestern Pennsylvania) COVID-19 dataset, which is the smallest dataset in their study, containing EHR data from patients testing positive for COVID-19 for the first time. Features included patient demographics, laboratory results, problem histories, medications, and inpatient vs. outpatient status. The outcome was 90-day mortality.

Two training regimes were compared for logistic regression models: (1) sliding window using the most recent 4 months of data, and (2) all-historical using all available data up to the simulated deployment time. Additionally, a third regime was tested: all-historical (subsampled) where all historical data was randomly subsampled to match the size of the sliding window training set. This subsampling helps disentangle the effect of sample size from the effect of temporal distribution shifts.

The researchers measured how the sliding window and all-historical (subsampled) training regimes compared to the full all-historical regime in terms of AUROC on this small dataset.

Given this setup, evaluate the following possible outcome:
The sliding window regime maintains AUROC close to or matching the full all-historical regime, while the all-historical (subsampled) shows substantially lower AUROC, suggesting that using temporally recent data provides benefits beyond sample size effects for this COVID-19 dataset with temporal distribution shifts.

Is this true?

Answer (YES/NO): NO